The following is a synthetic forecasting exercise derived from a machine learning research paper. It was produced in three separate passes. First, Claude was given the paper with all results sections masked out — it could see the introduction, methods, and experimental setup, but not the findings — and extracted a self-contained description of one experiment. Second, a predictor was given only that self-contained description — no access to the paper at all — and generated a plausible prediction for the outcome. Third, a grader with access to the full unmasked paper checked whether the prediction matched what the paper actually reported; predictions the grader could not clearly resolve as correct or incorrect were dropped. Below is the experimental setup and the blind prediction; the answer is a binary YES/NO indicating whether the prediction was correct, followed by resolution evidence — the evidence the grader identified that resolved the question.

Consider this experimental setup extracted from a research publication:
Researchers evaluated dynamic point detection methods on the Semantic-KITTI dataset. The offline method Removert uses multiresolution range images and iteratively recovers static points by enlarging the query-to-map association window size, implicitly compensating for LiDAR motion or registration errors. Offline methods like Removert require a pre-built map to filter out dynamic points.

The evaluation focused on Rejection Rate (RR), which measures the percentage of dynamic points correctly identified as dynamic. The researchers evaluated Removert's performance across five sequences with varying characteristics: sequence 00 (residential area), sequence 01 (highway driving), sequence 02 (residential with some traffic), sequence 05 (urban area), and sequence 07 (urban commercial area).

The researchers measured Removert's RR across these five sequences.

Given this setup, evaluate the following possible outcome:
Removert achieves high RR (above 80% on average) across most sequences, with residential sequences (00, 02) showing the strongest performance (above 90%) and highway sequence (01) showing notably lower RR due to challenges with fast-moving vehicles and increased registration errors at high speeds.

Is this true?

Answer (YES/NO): NO